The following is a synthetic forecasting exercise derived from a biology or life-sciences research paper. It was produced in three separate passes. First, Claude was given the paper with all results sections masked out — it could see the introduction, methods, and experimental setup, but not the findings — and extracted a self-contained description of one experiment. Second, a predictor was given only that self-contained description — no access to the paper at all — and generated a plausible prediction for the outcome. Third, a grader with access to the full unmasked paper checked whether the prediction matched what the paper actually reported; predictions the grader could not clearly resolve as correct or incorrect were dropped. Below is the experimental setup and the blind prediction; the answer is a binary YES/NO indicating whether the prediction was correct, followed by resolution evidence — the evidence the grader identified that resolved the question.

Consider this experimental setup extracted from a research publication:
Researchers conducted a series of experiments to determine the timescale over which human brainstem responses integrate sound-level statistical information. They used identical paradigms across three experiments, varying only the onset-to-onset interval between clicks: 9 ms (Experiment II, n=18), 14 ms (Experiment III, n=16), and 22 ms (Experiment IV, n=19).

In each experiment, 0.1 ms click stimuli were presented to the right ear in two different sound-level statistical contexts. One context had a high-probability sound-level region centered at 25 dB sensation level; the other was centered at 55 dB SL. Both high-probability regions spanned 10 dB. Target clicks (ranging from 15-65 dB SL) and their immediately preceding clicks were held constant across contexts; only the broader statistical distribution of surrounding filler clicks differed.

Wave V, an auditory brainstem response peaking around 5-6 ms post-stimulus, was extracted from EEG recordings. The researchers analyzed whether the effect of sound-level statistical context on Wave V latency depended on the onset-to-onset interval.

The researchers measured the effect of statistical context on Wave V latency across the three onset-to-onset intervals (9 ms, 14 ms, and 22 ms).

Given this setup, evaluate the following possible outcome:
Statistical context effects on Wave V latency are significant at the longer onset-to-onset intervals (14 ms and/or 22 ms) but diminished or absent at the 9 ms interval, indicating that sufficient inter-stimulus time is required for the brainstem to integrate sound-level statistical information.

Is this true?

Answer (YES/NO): NO